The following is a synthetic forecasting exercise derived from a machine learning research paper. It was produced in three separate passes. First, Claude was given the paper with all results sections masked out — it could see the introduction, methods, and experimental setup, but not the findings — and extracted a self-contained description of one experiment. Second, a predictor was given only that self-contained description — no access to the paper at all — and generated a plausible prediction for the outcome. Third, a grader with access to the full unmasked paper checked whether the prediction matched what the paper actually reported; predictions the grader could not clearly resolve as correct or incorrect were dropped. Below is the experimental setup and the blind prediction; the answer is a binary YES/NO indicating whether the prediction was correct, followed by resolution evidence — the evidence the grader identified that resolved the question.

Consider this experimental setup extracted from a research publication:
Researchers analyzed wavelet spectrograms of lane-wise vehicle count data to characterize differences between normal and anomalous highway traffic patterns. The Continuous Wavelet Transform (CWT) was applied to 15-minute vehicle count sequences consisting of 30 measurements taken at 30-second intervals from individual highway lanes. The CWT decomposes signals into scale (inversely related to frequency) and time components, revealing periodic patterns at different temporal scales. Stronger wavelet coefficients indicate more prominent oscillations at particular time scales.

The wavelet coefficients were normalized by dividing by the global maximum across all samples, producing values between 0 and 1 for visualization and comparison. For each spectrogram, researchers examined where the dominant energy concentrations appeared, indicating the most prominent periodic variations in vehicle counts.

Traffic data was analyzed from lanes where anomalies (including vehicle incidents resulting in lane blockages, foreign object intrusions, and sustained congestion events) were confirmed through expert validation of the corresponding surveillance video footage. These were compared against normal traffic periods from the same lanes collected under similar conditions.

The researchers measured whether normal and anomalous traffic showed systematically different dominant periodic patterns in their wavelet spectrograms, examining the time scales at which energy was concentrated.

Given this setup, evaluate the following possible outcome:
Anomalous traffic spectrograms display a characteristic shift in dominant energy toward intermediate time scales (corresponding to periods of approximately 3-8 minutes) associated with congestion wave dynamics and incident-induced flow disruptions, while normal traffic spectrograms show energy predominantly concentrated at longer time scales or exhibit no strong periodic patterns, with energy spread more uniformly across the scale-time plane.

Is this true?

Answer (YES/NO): NO